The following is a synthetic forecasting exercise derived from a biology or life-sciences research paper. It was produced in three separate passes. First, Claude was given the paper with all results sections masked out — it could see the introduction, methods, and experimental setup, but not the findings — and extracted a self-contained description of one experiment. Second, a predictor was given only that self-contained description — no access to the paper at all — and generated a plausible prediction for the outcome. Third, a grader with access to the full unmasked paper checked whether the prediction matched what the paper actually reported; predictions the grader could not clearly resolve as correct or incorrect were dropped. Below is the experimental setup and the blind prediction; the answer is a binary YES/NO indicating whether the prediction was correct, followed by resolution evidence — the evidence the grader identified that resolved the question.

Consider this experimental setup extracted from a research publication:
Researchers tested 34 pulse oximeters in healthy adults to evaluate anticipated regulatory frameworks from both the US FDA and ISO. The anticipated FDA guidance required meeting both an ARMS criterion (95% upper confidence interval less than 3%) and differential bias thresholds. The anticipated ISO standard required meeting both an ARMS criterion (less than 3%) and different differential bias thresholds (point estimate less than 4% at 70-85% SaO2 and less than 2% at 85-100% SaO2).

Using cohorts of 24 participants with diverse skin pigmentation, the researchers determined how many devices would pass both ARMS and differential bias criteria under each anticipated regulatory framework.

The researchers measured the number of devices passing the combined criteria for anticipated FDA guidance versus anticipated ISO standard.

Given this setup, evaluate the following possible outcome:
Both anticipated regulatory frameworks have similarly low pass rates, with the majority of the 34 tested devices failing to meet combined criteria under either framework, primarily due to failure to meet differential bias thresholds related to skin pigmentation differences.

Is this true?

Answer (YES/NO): NO